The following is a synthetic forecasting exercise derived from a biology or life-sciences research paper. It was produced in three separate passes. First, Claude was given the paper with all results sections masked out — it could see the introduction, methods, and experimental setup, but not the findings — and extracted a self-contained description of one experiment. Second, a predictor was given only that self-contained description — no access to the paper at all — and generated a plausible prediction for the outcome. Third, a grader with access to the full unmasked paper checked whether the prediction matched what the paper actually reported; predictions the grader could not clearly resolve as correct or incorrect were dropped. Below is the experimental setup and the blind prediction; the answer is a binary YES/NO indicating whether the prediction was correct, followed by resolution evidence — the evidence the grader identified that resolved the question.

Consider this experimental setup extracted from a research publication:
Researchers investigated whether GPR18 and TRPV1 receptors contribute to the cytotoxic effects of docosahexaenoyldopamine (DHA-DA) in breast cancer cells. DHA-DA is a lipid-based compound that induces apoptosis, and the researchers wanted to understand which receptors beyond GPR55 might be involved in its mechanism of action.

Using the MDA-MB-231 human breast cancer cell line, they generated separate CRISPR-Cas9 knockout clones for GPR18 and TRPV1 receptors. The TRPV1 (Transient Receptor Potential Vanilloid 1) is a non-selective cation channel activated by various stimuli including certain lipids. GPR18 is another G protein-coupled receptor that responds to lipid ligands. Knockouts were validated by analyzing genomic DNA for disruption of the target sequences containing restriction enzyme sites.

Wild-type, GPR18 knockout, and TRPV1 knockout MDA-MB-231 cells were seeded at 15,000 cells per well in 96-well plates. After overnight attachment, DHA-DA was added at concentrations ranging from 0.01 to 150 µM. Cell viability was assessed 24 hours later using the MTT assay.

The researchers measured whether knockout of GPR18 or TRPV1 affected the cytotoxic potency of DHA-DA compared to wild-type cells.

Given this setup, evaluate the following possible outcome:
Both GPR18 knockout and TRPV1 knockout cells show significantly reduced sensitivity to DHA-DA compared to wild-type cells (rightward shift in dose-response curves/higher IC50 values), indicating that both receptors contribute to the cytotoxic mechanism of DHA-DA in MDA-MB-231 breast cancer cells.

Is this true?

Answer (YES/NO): YES